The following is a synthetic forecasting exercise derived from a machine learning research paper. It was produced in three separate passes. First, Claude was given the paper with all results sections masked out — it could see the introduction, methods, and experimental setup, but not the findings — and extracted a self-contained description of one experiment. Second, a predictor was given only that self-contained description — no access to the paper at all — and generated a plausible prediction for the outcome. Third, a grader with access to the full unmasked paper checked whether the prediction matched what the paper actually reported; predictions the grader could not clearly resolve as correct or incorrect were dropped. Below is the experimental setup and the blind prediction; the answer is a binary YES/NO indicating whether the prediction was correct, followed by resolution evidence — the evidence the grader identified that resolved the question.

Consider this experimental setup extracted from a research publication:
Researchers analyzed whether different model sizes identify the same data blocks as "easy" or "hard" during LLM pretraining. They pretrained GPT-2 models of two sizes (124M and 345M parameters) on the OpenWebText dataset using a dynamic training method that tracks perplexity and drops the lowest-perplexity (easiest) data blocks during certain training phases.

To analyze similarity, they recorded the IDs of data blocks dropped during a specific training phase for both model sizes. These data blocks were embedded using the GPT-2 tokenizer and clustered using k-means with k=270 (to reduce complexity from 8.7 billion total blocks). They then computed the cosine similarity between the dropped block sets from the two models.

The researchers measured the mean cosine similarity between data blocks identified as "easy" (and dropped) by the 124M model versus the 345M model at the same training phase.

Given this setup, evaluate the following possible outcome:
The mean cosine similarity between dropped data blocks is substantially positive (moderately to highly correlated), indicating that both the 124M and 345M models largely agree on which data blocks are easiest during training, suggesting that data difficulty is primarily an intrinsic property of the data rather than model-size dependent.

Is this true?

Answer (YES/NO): NO